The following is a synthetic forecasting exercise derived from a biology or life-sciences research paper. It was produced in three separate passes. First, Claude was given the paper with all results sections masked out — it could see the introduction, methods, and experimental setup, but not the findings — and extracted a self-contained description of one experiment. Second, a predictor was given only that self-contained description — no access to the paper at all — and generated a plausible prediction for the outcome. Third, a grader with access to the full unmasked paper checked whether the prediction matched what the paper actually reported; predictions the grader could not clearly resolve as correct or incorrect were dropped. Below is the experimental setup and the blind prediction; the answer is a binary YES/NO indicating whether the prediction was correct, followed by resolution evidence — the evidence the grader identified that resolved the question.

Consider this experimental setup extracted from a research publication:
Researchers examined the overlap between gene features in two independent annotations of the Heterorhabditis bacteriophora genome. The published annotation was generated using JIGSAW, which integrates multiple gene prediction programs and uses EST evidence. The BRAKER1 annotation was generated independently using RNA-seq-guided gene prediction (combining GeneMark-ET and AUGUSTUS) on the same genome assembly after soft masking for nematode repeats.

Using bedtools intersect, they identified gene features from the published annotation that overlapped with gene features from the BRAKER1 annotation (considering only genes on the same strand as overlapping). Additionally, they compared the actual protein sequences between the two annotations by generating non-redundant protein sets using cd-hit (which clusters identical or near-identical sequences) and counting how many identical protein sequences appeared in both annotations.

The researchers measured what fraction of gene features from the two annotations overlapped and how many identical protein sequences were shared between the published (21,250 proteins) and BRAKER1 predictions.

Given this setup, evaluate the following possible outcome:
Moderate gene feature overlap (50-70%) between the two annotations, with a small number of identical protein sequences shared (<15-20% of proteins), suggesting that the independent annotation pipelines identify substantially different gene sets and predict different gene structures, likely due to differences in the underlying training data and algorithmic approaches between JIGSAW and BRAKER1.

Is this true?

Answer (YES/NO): NO